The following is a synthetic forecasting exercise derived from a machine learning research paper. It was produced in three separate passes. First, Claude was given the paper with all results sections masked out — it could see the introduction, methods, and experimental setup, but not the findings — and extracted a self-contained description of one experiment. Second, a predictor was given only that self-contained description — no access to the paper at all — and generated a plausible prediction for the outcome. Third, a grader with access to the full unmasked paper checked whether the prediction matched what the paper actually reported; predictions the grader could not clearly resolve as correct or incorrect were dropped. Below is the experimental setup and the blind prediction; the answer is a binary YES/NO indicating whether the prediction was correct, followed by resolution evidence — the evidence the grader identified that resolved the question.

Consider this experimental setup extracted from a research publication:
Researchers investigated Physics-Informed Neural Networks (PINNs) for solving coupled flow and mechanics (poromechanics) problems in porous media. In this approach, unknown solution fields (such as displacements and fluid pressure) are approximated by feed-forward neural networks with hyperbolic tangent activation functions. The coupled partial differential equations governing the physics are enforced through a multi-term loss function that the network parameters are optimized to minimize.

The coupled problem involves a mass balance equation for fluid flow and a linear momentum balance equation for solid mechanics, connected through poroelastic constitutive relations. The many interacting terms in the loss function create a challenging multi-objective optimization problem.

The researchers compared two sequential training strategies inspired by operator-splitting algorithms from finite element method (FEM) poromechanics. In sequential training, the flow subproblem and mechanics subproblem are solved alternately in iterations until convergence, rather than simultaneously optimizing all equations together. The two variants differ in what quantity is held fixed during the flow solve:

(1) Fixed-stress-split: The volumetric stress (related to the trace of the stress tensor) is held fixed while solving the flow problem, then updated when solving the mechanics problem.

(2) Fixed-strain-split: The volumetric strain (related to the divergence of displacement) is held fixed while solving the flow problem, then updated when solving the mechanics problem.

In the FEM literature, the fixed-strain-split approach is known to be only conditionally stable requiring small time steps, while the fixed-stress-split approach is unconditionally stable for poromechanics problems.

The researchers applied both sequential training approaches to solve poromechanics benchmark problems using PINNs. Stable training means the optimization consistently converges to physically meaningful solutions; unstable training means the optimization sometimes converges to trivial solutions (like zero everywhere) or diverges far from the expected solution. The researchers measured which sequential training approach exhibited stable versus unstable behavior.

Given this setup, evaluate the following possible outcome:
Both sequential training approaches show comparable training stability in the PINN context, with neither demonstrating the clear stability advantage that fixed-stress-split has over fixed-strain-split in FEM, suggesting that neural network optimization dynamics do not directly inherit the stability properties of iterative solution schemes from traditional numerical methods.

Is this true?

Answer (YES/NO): NO